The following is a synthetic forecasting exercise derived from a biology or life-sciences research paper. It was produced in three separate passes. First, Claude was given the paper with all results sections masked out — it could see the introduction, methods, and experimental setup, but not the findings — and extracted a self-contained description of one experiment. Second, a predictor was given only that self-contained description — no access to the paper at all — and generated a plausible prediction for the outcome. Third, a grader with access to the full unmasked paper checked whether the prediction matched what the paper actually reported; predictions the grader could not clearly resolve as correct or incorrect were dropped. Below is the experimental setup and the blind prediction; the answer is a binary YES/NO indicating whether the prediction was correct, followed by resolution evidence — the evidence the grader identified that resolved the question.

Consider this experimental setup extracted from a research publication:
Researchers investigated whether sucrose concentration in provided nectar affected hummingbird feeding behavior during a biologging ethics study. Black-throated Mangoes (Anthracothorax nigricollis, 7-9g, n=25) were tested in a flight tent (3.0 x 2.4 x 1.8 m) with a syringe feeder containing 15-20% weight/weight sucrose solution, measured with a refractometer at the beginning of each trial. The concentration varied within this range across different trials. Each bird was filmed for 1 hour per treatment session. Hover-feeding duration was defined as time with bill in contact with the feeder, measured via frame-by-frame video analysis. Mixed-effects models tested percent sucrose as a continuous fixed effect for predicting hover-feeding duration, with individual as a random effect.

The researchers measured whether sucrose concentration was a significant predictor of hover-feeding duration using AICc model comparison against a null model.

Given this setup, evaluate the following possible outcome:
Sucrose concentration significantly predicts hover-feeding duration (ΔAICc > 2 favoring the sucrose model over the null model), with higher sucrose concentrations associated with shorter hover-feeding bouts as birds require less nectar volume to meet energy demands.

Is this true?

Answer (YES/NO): NO